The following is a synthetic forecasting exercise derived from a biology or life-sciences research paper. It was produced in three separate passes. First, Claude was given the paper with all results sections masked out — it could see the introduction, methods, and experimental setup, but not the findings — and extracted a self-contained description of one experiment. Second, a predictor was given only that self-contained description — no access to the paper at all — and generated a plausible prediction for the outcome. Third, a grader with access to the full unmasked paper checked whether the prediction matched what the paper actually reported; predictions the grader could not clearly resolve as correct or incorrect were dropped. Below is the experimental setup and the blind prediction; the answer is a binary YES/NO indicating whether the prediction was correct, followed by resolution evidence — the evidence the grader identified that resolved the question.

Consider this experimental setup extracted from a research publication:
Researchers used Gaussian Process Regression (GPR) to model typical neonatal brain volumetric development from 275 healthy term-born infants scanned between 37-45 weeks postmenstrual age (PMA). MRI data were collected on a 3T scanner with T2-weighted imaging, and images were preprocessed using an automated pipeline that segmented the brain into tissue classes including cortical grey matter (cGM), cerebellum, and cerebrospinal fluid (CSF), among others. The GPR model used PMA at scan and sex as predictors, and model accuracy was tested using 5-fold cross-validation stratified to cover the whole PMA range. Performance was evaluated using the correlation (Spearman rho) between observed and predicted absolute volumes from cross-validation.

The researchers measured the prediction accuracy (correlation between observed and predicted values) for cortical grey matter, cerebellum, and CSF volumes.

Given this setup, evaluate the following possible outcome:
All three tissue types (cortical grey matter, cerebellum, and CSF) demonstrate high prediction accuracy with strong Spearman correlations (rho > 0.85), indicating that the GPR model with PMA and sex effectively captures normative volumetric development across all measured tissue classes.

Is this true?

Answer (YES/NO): NO